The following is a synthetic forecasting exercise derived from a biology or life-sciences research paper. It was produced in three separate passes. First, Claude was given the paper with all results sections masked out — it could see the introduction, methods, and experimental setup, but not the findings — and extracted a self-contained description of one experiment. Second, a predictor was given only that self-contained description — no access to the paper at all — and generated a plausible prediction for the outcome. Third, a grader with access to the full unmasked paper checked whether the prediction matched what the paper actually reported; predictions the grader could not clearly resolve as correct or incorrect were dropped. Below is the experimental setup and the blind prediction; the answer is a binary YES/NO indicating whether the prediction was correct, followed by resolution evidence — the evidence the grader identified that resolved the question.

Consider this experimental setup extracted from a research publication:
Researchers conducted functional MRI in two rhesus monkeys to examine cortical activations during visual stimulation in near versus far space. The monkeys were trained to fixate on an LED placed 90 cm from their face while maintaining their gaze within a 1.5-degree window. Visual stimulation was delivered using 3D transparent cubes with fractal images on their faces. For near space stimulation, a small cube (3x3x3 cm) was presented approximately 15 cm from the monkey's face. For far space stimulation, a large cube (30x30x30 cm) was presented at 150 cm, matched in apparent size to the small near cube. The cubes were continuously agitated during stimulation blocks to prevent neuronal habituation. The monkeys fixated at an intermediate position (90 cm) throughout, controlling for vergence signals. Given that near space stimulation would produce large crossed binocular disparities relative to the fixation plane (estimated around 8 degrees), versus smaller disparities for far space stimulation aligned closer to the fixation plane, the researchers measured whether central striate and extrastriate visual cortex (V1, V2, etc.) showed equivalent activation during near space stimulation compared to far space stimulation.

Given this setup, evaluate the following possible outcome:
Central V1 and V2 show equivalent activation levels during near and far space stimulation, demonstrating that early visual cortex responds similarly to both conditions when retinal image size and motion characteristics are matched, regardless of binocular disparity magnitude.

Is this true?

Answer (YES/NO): NO